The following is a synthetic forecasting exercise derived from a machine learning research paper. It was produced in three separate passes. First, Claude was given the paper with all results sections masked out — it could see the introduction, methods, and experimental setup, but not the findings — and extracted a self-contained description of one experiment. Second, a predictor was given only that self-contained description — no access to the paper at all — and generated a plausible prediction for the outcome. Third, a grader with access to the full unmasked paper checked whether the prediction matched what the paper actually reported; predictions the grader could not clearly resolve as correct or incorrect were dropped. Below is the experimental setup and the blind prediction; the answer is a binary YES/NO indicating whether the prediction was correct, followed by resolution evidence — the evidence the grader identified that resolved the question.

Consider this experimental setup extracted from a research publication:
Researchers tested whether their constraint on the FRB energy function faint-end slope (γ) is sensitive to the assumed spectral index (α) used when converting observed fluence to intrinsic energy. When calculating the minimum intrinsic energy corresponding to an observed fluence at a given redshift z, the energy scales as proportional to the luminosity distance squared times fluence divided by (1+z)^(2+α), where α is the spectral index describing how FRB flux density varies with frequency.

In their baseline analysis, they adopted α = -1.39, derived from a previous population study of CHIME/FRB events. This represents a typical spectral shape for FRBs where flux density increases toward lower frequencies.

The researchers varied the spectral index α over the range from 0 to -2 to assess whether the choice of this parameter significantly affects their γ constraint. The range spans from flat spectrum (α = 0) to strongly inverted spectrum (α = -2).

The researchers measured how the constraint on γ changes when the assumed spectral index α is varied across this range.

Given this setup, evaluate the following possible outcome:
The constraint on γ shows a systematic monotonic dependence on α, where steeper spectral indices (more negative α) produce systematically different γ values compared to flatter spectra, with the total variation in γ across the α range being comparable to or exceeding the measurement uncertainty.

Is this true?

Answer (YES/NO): NO